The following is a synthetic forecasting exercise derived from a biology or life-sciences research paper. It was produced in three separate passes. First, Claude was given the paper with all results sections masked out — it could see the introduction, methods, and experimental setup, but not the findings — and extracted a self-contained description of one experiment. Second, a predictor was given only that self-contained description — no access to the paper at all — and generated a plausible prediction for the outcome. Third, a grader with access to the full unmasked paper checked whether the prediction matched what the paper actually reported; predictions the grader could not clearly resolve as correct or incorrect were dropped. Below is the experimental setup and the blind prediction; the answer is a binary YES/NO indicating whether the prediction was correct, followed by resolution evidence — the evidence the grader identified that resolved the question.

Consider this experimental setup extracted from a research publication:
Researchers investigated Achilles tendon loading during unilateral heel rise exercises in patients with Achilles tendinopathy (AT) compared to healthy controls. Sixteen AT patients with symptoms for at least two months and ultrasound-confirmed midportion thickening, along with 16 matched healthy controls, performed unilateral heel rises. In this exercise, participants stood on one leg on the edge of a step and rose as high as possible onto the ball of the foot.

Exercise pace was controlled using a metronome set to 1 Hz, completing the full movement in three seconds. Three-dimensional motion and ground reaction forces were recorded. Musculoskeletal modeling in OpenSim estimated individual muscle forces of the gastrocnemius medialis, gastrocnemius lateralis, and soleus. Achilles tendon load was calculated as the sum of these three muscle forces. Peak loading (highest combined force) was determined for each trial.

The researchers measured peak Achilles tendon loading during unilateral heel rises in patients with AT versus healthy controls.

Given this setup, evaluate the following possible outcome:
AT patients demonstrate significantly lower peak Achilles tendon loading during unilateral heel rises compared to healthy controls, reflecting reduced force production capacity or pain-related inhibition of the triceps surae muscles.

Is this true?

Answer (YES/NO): NO